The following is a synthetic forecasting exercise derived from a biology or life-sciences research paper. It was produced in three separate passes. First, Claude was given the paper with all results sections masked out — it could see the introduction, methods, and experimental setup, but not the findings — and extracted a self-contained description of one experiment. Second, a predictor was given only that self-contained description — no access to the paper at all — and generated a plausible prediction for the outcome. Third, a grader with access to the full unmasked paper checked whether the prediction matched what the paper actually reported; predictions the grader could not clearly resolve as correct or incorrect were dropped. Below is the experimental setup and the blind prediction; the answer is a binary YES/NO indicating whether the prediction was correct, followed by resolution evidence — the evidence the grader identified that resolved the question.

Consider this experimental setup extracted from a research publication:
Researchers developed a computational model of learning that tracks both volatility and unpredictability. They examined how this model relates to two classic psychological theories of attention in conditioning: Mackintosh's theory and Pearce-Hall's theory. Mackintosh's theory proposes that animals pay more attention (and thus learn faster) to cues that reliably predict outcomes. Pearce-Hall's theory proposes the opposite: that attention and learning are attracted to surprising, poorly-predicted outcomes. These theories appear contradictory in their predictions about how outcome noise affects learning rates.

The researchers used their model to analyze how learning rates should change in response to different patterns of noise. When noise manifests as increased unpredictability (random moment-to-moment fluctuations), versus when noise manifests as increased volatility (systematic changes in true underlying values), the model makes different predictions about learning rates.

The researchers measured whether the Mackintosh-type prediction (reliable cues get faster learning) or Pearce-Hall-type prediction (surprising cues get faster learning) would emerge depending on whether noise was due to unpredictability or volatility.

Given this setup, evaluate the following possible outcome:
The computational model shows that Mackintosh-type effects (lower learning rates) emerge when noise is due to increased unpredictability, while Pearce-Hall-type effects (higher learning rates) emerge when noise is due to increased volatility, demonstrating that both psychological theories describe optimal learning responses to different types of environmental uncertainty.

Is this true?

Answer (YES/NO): YES